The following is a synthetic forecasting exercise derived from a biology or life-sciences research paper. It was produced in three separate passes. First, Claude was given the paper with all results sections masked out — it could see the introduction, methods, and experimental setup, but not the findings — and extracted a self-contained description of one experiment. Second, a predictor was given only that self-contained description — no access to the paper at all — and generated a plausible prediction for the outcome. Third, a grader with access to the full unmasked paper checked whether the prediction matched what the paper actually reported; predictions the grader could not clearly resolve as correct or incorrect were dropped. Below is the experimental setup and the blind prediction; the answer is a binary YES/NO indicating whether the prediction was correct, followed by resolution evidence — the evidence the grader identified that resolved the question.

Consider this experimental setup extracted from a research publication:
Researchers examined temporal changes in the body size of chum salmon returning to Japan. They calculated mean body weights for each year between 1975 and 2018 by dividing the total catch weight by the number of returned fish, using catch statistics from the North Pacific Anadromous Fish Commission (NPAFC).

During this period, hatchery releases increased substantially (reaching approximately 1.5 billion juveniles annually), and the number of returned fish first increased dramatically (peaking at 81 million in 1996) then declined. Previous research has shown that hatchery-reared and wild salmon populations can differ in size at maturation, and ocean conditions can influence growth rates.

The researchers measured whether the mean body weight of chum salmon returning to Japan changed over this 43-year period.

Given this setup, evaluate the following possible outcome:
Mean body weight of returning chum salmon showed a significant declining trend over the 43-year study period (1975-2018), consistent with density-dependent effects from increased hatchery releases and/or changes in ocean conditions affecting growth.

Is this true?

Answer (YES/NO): NO